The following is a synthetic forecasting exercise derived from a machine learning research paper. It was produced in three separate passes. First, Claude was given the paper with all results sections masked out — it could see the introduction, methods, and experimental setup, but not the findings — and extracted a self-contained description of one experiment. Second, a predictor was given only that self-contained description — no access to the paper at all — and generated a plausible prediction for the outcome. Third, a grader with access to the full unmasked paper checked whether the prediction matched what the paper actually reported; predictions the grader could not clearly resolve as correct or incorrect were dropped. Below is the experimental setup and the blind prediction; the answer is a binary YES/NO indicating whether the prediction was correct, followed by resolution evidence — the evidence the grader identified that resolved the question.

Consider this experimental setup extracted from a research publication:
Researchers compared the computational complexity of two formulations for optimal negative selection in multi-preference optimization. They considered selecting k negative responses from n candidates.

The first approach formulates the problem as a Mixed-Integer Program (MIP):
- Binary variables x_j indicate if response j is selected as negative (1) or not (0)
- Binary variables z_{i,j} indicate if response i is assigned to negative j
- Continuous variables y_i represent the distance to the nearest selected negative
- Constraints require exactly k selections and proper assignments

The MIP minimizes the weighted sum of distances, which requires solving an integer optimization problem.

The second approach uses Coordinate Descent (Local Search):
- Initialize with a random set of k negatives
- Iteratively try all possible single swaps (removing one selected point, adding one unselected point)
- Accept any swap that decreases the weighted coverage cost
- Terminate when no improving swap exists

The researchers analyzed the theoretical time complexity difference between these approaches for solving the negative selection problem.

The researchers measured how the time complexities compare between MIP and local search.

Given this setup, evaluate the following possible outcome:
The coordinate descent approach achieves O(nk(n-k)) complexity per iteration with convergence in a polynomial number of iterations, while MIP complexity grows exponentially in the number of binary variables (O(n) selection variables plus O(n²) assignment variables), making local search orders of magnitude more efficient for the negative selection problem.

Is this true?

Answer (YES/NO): NO